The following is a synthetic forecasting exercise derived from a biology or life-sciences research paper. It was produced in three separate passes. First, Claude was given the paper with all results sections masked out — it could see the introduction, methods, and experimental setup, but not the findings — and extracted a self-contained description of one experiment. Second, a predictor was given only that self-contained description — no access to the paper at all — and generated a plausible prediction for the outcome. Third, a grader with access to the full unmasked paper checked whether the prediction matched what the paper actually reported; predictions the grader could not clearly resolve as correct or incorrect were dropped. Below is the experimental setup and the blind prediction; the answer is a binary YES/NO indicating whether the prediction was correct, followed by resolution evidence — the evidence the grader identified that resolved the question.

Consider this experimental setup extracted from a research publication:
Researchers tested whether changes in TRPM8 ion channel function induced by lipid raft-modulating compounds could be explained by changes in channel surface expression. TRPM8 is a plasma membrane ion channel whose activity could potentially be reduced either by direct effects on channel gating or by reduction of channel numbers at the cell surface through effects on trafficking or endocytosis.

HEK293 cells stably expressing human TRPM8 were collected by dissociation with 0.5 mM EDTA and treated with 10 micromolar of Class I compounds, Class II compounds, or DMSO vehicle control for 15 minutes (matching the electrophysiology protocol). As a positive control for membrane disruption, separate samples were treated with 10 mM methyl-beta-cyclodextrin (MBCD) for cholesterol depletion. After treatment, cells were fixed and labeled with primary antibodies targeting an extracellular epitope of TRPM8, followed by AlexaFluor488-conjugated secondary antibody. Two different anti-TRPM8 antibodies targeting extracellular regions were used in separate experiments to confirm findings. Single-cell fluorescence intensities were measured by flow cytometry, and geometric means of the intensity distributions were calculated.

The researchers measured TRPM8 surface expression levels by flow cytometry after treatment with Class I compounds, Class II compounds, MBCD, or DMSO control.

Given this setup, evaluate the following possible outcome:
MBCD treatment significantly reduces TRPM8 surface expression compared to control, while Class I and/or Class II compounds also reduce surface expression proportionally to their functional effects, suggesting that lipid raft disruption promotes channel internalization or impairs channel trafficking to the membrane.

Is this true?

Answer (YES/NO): NO